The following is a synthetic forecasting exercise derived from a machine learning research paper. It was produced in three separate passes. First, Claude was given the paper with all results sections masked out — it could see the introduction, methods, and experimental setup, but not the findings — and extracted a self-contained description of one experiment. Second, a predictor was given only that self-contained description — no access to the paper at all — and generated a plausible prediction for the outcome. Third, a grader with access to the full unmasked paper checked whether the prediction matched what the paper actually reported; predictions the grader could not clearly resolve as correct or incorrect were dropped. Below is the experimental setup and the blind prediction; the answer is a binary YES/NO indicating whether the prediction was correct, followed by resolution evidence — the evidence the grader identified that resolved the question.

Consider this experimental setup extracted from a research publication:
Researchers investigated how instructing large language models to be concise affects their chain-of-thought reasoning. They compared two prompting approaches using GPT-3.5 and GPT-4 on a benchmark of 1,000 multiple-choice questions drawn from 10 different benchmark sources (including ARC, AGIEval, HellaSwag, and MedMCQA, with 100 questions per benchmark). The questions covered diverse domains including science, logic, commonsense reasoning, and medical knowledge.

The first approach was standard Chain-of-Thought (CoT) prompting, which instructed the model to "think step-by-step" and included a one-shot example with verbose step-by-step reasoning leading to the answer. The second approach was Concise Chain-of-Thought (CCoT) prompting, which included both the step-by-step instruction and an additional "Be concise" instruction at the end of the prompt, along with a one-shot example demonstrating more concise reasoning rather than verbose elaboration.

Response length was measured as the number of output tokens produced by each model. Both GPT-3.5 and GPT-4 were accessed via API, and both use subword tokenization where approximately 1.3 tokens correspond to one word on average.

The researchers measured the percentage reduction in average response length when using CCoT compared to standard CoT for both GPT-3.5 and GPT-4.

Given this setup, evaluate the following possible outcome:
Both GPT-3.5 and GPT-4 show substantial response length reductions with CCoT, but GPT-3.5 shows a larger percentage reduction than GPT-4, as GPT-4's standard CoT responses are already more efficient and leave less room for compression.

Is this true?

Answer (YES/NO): NO